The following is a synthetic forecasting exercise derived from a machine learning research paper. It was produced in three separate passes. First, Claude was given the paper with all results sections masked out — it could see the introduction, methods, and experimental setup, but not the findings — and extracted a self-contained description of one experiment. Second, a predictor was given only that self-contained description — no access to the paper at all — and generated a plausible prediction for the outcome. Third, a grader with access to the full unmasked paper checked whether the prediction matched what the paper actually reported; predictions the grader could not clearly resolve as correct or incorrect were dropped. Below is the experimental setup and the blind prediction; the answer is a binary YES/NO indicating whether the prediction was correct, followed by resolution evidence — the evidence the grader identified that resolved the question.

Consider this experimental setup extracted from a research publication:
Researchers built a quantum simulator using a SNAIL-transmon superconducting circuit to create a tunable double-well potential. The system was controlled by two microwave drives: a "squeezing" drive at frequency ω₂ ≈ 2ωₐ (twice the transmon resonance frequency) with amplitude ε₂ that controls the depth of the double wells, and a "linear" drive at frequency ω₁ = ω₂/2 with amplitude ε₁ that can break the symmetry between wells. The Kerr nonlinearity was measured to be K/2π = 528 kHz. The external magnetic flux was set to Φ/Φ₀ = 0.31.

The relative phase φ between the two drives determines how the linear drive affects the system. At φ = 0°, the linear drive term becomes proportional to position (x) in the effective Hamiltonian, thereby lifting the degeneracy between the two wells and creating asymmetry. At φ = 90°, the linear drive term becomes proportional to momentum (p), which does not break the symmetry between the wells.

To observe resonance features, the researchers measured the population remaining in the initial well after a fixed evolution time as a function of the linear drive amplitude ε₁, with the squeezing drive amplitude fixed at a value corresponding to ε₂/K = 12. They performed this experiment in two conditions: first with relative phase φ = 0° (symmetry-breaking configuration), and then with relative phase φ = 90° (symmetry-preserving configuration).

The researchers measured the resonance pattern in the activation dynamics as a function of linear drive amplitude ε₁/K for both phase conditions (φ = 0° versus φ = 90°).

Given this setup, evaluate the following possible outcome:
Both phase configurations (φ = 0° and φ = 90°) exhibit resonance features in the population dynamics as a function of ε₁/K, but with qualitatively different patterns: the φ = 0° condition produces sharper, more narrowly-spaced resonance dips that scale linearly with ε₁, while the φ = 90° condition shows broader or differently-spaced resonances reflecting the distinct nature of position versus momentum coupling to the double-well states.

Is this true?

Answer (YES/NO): NO